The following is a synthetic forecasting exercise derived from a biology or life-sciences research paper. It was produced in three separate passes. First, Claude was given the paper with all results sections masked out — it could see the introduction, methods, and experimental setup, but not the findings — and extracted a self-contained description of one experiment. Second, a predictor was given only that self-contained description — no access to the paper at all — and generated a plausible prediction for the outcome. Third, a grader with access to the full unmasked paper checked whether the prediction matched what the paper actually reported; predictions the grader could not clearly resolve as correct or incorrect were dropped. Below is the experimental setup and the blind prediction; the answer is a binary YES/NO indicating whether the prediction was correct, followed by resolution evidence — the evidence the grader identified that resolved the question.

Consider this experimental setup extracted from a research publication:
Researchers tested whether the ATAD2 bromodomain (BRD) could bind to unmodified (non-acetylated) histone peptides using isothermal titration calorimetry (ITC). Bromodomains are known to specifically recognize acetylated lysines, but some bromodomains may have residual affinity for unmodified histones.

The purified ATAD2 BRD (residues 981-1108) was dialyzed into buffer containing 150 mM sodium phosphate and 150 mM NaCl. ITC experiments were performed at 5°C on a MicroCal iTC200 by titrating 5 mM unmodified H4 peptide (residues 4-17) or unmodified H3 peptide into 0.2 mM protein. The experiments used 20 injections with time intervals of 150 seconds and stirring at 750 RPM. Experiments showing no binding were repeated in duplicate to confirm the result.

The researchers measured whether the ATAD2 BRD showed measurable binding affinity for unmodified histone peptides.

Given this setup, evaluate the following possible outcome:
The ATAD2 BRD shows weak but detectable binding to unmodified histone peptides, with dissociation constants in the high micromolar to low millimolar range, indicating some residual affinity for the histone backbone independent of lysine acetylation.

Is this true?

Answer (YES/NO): NO